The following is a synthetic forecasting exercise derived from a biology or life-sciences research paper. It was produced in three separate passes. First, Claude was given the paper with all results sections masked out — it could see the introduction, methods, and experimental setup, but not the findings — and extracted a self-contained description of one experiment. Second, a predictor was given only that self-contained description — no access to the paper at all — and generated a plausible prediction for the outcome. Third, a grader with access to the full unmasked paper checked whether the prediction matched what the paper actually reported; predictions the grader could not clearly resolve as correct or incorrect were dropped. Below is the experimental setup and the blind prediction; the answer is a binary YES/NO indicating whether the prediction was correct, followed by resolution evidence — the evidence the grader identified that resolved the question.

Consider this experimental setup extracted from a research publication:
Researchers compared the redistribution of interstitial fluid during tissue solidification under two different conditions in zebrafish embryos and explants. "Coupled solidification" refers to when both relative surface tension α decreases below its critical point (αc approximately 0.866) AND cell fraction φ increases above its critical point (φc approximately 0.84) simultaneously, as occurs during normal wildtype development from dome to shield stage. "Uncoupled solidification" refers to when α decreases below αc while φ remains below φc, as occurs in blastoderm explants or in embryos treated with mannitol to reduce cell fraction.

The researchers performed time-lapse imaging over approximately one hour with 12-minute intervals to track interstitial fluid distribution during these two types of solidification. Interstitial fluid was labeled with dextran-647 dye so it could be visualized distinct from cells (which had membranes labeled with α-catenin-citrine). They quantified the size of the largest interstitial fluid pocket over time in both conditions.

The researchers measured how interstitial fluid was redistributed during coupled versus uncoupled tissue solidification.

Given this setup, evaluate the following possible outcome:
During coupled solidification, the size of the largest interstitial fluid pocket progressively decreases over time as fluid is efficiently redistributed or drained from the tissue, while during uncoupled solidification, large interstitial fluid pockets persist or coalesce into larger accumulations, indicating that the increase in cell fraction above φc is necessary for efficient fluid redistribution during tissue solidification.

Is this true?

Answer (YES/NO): YES